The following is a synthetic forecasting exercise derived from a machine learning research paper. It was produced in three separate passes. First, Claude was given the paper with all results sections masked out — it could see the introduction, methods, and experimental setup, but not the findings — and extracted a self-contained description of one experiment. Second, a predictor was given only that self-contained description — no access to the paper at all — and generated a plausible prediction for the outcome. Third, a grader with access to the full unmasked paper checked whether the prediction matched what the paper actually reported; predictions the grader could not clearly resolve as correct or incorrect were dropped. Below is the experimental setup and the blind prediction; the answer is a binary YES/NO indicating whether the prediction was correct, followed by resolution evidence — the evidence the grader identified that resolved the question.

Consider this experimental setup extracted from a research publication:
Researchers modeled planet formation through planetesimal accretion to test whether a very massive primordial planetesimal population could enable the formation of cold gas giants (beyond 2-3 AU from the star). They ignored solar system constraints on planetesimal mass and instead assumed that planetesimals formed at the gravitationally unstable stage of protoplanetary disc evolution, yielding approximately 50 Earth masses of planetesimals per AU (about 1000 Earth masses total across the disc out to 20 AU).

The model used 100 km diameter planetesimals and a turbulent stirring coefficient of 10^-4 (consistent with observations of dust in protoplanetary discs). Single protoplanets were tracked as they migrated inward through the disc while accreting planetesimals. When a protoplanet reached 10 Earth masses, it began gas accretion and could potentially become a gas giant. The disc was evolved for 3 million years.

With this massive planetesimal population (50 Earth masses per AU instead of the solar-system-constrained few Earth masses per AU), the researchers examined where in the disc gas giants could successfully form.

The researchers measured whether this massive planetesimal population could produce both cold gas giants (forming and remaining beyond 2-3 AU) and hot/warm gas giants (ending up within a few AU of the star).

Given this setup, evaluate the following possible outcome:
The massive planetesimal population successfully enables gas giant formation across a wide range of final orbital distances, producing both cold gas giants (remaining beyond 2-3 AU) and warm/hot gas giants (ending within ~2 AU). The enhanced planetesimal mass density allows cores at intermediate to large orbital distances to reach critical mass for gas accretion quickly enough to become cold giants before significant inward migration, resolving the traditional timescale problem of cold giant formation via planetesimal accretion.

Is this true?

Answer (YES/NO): NO